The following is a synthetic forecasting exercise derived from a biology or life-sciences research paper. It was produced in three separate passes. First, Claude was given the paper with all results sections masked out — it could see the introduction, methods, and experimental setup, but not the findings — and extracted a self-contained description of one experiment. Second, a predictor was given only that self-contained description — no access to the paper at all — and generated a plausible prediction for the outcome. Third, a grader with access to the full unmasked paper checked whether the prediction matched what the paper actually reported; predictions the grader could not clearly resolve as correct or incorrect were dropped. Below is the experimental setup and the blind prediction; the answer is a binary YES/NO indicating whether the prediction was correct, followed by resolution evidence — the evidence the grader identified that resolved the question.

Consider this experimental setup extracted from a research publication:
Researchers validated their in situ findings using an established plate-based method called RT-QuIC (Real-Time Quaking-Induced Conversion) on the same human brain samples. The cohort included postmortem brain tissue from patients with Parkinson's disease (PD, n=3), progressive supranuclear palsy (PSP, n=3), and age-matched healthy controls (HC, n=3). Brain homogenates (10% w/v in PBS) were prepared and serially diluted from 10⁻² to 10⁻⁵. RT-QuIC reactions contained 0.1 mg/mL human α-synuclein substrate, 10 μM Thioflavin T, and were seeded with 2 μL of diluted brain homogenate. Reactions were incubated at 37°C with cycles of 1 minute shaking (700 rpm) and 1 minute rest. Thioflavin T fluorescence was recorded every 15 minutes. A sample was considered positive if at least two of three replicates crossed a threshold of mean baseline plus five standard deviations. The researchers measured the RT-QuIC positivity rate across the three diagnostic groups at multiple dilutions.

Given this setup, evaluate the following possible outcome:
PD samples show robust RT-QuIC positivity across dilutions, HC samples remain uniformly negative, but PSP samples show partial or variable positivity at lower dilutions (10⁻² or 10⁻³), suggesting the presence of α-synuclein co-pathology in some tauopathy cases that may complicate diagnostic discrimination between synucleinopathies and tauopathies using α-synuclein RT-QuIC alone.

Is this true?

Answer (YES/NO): NO